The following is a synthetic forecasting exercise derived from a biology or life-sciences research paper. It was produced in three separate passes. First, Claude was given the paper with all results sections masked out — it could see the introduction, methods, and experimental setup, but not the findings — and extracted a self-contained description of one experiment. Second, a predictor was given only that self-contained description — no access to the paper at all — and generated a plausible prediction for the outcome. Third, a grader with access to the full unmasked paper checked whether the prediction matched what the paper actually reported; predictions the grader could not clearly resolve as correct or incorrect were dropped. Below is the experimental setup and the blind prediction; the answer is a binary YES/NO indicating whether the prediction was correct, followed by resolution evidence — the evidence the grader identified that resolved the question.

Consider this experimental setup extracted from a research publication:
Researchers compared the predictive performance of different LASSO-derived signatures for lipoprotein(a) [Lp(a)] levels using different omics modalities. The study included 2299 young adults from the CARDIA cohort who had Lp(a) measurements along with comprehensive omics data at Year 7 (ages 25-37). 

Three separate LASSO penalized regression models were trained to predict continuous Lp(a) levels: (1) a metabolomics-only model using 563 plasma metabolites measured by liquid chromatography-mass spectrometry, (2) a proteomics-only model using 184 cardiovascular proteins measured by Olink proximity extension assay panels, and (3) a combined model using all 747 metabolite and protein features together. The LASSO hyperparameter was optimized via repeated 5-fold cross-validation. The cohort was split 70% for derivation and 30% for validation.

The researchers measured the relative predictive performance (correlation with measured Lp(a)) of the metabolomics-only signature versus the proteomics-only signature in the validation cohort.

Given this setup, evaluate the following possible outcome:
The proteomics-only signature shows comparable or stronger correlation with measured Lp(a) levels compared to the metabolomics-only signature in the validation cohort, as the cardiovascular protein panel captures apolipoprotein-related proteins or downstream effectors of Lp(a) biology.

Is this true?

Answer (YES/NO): NO